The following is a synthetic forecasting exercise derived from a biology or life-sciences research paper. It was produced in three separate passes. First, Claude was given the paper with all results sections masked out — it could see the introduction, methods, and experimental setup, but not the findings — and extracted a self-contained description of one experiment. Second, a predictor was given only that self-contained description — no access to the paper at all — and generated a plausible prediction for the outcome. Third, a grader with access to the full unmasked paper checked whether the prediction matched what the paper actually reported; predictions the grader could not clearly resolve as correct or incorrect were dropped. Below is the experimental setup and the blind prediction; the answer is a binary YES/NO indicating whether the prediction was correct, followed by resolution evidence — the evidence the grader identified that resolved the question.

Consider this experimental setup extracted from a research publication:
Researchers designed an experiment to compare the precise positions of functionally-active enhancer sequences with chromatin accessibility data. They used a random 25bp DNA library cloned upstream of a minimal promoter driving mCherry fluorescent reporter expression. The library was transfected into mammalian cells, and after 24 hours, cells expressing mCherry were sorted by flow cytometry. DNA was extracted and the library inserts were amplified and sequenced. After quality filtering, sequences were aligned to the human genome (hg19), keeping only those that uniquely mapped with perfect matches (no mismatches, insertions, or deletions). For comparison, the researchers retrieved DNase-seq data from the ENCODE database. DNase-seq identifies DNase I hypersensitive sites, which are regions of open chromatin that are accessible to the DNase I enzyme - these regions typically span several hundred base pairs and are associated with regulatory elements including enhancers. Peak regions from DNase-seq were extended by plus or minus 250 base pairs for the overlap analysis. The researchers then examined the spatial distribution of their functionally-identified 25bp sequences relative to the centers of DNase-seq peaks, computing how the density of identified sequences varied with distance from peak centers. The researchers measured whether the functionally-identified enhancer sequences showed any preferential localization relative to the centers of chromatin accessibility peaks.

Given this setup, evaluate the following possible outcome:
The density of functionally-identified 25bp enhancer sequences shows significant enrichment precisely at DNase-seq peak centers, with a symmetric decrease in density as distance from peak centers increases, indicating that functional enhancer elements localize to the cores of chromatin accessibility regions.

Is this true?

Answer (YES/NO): NO